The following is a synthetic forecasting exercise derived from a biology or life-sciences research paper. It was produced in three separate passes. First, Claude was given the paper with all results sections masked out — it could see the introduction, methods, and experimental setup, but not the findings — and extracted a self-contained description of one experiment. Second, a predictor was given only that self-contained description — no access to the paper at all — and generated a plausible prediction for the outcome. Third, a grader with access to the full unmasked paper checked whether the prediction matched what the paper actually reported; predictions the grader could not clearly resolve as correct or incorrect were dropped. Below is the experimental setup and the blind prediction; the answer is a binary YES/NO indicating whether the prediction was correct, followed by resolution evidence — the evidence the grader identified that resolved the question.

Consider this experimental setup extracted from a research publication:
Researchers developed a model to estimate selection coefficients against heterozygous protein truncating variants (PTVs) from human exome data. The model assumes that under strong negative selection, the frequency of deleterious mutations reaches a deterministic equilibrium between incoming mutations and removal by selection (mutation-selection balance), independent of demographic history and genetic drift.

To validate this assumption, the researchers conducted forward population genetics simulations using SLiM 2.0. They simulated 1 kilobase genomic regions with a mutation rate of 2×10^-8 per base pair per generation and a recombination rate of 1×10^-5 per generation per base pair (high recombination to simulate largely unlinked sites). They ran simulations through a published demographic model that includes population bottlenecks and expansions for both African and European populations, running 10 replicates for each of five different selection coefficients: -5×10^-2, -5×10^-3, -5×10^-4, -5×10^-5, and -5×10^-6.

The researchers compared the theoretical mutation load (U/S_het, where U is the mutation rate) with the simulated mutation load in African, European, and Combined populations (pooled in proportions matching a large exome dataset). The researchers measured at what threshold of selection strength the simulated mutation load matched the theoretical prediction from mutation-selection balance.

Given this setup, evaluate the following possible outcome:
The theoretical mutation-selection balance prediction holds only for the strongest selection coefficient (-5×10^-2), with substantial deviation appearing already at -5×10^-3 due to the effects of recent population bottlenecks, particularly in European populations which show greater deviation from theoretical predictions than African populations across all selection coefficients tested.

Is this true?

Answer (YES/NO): NO